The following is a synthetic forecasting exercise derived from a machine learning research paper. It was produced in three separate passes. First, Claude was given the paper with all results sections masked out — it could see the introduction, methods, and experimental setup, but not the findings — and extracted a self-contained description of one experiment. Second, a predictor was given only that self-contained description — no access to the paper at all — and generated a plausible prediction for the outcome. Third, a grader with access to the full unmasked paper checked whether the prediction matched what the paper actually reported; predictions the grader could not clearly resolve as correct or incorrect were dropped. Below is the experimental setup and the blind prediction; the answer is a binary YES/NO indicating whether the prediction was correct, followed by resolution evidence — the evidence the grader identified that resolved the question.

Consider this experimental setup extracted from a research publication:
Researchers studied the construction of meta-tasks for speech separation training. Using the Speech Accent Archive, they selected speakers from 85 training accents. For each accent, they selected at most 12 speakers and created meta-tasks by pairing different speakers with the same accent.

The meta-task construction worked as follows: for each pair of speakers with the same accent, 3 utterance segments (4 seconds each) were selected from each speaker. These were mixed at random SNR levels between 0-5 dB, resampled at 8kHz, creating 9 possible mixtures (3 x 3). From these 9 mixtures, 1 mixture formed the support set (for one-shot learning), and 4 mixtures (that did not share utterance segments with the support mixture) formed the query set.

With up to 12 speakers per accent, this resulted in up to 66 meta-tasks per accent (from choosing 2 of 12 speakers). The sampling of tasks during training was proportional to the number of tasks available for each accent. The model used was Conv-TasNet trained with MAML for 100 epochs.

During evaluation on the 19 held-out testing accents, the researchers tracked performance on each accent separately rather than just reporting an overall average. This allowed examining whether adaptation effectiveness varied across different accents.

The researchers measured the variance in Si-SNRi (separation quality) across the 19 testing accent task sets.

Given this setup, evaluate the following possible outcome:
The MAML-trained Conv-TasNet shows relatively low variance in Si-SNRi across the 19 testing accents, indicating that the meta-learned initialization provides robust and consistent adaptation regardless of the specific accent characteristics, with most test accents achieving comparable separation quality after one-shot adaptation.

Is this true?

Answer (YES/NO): NO